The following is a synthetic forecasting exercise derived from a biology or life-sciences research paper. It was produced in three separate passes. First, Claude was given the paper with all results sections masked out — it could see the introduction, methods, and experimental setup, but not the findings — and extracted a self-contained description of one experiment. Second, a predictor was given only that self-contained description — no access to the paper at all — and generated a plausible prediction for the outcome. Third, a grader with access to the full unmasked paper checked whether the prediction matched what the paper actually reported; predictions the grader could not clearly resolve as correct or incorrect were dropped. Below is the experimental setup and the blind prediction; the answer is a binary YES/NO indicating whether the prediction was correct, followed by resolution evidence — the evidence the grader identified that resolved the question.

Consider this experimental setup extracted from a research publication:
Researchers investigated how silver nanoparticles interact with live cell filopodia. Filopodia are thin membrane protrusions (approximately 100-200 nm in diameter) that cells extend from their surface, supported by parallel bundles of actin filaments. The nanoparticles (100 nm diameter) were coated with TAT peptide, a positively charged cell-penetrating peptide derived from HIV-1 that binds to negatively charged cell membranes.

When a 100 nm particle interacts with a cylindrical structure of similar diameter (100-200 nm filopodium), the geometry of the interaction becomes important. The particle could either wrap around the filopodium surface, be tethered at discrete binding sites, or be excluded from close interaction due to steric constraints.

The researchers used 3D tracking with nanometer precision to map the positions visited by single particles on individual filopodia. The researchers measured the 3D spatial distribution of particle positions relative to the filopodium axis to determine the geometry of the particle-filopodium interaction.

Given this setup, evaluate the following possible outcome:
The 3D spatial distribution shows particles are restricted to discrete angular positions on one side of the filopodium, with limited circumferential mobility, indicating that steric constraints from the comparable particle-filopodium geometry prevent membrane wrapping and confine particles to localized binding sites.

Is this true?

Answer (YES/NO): NO